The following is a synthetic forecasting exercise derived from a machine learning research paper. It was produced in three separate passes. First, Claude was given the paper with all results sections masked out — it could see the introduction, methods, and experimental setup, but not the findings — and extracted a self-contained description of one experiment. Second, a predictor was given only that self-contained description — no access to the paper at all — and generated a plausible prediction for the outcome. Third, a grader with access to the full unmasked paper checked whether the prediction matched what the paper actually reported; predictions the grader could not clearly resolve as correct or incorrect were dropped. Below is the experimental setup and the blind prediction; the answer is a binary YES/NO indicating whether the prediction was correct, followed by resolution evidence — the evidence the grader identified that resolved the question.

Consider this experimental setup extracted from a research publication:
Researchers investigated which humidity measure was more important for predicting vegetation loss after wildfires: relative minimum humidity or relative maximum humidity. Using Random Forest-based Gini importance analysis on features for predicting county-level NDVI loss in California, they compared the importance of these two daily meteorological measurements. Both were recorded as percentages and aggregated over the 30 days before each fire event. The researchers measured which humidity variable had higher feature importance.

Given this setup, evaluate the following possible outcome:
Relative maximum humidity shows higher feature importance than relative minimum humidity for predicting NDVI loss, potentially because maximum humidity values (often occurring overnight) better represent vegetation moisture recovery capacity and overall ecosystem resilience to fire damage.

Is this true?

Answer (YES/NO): NO